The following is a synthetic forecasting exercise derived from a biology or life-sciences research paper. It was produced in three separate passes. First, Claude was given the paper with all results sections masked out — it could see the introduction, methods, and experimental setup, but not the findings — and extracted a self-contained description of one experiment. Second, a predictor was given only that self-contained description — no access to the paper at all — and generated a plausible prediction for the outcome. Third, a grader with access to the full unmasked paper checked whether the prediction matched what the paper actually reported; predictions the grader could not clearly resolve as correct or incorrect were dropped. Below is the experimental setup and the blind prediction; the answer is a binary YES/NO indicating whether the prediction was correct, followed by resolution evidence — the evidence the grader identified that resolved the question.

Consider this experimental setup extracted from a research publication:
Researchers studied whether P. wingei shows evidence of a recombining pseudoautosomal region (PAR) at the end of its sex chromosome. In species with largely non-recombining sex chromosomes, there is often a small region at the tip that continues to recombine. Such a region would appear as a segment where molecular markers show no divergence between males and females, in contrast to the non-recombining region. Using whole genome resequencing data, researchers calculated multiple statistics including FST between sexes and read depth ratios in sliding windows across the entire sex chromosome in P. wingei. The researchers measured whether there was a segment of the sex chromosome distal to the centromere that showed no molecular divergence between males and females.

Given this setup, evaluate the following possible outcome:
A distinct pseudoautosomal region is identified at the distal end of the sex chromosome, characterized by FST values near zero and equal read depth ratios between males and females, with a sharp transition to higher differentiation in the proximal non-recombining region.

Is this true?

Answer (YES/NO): YES